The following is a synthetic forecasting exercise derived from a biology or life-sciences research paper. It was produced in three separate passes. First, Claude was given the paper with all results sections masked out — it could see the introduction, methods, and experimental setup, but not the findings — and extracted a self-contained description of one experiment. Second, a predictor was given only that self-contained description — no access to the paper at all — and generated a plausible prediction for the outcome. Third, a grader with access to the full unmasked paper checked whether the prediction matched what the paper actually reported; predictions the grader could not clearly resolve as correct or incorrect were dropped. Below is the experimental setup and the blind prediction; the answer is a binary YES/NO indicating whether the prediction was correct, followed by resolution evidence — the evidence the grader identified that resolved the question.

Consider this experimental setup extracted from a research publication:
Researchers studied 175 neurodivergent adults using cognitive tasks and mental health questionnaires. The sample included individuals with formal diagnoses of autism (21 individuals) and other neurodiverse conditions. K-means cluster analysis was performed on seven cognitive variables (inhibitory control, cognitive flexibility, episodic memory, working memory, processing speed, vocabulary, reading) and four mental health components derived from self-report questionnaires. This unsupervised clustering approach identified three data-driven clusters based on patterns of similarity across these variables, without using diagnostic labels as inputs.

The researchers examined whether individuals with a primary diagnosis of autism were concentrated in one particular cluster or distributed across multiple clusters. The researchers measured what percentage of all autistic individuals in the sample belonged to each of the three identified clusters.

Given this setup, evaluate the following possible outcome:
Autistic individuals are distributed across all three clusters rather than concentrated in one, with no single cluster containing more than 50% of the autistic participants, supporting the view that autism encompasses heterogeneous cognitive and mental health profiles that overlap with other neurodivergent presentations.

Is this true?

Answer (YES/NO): NO